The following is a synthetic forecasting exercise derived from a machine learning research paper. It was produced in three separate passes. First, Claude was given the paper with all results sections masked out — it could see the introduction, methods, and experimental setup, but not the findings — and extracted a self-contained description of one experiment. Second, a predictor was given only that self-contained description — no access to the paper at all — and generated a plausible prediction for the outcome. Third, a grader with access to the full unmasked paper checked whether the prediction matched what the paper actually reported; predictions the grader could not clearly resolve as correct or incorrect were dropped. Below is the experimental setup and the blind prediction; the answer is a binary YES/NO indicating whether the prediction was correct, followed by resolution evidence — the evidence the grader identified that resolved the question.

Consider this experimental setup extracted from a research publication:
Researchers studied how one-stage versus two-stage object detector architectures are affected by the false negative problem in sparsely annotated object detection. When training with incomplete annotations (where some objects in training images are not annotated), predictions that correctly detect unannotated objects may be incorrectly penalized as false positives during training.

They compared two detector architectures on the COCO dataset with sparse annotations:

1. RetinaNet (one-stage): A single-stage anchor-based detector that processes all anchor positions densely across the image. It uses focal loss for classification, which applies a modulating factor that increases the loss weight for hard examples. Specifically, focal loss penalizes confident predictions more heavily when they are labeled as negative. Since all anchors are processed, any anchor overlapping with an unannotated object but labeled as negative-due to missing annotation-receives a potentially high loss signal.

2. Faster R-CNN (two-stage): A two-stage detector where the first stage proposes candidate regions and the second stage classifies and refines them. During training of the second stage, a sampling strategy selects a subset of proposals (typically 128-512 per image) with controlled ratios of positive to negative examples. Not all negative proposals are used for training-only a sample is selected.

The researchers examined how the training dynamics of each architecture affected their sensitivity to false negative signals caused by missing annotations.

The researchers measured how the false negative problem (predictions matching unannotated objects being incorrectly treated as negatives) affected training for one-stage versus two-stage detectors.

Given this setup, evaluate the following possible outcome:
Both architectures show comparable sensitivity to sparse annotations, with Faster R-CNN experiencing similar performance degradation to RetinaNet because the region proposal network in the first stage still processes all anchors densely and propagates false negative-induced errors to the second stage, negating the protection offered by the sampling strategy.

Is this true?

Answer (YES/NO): NO